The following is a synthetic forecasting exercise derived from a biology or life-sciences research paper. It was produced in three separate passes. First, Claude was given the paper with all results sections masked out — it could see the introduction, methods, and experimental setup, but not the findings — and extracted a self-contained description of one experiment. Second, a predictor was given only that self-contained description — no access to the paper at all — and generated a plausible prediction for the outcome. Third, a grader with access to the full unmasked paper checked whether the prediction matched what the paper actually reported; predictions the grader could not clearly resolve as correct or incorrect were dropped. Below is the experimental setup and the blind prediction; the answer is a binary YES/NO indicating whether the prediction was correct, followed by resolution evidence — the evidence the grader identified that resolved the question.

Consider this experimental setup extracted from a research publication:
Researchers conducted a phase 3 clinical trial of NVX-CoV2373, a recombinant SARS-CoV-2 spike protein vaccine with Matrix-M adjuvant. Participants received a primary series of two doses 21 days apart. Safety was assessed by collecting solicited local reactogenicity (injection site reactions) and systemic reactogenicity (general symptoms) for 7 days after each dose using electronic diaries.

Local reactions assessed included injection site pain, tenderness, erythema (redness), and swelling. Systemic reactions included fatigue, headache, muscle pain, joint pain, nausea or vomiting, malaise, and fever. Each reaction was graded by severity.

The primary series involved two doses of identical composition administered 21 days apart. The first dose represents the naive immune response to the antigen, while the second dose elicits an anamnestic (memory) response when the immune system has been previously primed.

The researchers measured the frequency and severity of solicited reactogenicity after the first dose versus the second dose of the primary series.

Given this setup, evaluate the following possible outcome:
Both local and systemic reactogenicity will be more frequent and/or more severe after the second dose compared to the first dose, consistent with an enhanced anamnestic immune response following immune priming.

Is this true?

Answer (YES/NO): YES